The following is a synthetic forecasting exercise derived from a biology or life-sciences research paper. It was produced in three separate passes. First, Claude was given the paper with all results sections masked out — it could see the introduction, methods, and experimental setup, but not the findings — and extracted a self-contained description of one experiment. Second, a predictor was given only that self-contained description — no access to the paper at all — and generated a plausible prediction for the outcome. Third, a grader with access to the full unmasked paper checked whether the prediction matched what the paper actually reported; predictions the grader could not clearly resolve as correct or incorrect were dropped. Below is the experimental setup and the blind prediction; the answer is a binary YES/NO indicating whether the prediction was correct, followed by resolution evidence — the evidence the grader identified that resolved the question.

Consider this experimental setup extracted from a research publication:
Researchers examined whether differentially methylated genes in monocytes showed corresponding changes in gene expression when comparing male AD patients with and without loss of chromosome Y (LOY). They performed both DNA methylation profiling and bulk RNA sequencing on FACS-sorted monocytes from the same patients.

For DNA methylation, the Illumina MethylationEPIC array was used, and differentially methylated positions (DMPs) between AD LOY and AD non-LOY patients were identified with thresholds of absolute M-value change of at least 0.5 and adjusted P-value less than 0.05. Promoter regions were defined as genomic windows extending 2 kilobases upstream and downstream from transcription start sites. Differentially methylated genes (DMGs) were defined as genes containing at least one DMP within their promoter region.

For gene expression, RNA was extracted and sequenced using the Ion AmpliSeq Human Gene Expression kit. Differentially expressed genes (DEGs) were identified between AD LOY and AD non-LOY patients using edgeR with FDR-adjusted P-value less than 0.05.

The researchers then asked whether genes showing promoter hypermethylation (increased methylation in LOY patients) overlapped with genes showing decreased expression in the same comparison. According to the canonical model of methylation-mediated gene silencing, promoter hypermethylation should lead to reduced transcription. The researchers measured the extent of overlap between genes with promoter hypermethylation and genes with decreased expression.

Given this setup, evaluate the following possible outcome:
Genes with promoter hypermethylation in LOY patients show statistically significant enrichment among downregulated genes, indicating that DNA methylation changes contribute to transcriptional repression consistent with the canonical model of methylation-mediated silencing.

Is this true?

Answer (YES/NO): NO